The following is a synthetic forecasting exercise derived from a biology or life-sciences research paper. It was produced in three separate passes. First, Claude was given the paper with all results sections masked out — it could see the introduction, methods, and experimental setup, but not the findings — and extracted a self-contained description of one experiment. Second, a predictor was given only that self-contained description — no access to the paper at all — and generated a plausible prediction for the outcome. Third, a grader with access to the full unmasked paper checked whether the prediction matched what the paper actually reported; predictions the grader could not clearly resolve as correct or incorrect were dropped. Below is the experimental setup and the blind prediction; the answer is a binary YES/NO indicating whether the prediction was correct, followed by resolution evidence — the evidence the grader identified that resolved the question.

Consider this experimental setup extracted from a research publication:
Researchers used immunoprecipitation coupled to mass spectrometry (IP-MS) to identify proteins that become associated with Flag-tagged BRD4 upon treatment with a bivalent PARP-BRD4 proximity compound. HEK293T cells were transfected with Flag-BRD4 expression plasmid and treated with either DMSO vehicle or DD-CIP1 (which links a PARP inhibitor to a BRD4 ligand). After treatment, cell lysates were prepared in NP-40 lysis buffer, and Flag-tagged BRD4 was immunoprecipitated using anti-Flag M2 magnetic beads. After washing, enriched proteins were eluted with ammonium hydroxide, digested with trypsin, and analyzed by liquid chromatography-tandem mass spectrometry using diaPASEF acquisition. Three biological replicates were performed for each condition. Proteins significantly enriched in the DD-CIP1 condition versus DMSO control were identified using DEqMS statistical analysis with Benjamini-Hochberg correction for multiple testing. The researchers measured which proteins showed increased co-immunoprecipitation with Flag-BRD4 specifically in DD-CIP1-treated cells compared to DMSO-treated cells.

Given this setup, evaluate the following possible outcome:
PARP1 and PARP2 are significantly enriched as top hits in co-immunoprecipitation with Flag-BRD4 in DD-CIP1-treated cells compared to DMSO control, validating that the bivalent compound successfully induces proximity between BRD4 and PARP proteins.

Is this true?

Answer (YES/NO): YES